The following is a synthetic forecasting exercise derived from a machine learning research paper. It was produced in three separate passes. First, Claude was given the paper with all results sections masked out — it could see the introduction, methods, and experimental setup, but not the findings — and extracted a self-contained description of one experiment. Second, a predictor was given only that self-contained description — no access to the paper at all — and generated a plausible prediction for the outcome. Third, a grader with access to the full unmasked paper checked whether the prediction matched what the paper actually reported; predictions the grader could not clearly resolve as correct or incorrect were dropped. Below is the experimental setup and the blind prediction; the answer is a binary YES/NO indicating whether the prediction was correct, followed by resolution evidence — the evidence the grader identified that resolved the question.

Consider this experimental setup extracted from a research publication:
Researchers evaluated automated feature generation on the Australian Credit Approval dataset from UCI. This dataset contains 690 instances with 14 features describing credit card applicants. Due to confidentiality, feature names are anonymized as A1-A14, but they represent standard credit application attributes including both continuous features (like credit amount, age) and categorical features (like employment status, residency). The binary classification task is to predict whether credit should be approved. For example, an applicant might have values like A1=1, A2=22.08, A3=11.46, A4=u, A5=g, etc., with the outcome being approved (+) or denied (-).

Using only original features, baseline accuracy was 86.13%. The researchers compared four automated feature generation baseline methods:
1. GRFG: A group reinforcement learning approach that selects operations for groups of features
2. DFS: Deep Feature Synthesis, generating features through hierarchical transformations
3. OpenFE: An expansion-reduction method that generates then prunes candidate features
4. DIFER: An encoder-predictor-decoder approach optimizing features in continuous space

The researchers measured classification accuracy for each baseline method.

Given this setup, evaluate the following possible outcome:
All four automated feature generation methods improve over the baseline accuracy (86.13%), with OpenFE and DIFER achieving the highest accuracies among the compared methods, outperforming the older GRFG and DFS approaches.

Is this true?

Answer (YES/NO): NO